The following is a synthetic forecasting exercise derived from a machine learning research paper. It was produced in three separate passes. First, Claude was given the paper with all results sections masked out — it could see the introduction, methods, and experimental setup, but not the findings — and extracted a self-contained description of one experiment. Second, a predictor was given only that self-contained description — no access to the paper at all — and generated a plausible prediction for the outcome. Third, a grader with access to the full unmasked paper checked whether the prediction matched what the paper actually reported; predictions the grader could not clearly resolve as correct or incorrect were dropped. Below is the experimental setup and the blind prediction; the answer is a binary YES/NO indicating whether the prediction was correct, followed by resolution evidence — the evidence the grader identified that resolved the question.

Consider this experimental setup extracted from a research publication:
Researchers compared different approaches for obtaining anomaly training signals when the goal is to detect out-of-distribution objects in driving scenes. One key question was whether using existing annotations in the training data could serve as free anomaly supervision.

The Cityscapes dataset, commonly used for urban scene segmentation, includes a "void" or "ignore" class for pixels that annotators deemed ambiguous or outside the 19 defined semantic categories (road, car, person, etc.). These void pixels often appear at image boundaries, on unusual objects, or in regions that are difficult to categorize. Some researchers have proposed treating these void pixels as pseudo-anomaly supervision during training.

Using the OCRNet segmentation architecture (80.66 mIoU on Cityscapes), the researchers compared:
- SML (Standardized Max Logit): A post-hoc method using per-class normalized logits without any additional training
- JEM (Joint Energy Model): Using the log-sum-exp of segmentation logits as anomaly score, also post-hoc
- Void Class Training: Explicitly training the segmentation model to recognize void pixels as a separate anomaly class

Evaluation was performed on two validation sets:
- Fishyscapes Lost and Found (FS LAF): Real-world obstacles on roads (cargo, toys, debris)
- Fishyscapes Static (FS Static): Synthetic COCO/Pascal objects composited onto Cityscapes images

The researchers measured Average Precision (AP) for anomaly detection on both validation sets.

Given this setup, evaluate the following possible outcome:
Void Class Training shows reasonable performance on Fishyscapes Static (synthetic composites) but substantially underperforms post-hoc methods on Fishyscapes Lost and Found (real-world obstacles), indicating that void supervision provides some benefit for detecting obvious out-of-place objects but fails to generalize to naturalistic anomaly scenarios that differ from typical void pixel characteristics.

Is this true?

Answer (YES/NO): NO